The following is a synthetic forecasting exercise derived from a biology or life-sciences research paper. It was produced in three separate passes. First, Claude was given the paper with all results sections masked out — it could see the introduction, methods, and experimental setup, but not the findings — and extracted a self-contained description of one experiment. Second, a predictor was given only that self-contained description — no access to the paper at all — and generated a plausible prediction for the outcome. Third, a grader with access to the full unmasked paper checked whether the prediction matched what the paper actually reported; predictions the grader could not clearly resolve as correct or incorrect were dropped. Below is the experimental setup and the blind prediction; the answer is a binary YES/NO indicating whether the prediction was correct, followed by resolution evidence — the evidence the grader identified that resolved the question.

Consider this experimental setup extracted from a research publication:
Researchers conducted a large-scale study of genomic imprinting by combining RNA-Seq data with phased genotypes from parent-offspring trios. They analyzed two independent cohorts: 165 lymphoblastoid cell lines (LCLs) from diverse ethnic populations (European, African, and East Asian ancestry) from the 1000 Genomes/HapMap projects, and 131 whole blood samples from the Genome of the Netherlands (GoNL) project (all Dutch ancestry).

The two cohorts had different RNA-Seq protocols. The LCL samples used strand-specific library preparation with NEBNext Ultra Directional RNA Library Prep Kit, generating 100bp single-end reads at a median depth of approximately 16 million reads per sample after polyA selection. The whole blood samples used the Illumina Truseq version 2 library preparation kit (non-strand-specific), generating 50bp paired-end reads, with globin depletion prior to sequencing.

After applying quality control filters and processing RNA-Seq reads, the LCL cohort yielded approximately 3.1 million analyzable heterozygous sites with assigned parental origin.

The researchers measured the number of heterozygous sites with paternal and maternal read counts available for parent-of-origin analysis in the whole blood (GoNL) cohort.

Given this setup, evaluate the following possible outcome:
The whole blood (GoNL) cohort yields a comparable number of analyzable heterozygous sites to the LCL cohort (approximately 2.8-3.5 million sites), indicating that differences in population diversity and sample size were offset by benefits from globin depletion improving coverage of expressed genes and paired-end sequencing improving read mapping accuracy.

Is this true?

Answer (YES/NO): NO